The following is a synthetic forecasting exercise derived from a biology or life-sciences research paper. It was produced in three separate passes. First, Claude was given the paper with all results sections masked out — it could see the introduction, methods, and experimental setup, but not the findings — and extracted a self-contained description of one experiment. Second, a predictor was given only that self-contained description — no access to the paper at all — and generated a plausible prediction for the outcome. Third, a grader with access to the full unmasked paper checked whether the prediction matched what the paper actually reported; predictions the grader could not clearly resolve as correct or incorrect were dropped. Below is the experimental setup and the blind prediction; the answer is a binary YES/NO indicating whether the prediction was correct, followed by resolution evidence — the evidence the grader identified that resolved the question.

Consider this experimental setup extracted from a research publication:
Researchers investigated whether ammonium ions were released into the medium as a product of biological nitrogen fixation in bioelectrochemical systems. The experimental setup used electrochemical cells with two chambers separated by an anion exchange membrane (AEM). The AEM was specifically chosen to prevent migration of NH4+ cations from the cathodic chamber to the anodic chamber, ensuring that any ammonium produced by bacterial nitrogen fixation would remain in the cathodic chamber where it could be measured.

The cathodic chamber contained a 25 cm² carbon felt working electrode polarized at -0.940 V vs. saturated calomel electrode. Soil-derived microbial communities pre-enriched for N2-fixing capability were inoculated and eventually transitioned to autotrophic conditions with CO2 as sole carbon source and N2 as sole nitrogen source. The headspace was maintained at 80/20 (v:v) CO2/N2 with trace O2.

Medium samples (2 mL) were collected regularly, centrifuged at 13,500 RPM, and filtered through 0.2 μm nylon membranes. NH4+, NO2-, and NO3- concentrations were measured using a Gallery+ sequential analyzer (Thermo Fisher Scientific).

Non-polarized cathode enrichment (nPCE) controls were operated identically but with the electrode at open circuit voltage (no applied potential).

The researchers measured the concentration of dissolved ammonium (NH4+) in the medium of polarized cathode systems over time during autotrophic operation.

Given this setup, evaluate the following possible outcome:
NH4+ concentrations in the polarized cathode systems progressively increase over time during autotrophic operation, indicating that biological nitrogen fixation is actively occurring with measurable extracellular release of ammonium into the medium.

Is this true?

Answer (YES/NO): NO